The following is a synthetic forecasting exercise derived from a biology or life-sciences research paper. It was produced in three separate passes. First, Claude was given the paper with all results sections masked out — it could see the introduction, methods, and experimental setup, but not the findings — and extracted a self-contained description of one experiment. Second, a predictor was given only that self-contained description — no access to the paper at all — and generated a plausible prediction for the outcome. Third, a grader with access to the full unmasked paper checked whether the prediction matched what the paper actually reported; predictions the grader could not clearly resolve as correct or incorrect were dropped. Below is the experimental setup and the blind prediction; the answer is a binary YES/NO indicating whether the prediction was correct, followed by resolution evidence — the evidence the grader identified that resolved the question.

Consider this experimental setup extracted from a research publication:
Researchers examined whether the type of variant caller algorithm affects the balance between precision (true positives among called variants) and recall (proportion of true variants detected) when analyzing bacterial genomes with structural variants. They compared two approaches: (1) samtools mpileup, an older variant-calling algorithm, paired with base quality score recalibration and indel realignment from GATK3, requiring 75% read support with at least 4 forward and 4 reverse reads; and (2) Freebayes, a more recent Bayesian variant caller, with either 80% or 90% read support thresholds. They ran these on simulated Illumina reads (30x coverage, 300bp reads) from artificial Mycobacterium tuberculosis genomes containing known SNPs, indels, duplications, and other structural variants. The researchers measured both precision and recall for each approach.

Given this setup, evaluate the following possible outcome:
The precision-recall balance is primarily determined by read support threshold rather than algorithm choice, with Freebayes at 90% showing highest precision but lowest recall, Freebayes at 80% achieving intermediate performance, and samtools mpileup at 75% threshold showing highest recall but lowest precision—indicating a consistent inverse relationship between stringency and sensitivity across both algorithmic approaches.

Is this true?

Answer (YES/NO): NO